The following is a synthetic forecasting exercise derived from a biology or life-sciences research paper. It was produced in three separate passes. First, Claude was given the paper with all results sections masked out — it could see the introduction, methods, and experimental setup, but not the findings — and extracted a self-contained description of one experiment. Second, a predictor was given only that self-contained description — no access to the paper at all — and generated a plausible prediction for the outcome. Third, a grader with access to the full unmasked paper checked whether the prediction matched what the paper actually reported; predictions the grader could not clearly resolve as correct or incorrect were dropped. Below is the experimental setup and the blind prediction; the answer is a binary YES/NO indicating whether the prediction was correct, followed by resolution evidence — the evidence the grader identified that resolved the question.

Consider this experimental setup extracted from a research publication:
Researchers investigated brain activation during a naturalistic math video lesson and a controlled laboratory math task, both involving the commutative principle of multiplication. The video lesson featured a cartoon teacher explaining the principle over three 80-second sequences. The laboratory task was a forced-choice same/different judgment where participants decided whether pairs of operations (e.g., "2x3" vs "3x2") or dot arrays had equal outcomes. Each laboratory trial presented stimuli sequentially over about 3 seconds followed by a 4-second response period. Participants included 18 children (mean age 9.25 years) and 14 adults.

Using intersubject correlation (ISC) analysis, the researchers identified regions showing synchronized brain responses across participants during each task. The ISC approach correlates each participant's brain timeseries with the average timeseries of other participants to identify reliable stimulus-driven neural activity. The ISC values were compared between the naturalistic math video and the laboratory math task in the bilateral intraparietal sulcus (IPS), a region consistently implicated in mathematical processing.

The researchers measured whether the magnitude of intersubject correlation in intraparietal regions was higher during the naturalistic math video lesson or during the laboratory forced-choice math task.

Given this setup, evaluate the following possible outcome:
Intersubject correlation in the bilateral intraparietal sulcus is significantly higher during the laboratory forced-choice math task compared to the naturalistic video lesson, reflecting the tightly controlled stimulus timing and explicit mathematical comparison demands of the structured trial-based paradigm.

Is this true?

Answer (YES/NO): NO